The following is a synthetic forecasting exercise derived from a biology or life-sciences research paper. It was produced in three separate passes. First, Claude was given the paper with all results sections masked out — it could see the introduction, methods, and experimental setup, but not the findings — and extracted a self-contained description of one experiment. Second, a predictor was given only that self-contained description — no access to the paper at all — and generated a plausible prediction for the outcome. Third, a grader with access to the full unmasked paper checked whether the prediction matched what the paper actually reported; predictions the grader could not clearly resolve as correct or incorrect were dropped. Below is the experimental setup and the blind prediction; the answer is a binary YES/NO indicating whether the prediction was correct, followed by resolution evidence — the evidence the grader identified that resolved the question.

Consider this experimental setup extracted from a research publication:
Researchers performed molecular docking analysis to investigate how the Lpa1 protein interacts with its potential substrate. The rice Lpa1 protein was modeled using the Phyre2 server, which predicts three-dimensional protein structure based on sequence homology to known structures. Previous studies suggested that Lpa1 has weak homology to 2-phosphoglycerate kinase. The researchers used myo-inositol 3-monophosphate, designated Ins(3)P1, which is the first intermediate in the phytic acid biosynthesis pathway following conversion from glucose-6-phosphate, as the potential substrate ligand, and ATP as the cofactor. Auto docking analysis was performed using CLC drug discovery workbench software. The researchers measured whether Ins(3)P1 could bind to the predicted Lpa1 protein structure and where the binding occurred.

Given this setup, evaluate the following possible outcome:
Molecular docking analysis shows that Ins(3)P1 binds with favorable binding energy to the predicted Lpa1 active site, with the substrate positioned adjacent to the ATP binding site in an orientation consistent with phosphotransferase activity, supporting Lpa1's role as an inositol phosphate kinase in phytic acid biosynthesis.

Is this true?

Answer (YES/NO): YES